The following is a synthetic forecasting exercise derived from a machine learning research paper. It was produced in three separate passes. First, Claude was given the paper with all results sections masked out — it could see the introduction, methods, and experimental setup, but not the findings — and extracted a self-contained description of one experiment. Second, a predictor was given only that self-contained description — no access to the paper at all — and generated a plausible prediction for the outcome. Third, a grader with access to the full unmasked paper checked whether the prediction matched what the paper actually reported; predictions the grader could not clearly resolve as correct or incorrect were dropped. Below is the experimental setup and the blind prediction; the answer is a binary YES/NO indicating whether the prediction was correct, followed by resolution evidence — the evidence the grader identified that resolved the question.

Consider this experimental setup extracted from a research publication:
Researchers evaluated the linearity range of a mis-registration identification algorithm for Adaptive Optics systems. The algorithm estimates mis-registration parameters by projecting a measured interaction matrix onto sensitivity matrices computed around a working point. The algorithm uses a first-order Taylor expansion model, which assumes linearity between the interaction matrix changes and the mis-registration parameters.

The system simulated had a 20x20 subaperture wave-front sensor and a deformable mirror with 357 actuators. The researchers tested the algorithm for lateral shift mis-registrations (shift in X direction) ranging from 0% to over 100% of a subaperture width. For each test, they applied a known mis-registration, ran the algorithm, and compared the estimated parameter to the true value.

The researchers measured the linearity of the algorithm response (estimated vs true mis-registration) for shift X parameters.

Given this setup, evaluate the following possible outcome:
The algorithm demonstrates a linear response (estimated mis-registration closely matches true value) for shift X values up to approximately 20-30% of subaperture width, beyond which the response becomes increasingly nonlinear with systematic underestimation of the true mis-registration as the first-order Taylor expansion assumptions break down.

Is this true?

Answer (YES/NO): NO